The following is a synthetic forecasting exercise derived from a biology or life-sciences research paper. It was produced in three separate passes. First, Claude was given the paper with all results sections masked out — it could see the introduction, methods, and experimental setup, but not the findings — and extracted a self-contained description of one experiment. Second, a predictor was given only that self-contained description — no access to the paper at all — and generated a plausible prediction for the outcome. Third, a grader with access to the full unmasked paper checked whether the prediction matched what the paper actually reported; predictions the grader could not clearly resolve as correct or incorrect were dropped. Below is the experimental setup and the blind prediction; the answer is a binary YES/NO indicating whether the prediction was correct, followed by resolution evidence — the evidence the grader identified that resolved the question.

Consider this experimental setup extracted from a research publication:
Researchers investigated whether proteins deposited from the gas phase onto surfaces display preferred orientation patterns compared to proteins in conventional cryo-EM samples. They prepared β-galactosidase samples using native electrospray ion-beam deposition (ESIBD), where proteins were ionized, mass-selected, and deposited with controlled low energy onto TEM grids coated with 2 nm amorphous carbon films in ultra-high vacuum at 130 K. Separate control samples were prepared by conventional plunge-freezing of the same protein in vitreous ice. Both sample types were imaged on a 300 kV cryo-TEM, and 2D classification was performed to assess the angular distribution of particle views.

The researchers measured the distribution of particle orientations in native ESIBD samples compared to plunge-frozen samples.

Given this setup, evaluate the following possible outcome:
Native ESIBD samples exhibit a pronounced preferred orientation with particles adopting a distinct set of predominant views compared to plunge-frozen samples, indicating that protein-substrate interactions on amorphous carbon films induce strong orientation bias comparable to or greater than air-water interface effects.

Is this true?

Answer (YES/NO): YES